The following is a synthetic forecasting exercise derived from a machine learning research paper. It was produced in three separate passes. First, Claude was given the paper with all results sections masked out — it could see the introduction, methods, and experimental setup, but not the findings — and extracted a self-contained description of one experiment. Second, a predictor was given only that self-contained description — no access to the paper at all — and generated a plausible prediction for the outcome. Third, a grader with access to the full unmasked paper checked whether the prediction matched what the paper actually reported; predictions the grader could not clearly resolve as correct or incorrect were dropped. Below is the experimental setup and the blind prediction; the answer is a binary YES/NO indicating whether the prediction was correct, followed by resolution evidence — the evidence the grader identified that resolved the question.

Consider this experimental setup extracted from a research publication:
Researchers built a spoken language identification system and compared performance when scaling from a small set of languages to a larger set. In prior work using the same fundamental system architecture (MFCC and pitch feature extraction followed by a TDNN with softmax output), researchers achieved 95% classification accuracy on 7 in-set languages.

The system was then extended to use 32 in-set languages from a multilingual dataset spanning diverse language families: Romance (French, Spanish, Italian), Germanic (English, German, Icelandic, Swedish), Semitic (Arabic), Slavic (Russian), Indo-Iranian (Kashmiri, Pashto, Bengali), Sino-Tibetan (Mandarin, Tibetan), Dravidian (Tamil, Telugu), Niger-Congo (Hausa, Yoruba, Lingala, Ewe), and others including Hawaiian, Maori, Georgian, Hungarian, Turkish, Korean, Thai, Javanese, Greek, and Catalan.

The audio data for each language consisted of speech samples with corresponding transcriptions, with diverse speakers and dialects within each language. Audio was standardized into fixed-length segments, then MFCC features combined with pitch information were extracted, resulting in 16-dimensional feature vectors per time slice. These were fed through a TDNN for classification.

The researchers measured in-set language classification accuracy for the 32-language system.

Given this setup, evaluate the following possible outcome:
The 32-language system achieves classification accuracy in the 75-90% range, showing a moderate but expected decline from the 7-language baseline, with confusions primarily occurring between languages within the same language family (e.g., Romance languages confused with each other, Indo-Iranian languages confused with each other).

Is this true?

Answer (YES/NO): NO